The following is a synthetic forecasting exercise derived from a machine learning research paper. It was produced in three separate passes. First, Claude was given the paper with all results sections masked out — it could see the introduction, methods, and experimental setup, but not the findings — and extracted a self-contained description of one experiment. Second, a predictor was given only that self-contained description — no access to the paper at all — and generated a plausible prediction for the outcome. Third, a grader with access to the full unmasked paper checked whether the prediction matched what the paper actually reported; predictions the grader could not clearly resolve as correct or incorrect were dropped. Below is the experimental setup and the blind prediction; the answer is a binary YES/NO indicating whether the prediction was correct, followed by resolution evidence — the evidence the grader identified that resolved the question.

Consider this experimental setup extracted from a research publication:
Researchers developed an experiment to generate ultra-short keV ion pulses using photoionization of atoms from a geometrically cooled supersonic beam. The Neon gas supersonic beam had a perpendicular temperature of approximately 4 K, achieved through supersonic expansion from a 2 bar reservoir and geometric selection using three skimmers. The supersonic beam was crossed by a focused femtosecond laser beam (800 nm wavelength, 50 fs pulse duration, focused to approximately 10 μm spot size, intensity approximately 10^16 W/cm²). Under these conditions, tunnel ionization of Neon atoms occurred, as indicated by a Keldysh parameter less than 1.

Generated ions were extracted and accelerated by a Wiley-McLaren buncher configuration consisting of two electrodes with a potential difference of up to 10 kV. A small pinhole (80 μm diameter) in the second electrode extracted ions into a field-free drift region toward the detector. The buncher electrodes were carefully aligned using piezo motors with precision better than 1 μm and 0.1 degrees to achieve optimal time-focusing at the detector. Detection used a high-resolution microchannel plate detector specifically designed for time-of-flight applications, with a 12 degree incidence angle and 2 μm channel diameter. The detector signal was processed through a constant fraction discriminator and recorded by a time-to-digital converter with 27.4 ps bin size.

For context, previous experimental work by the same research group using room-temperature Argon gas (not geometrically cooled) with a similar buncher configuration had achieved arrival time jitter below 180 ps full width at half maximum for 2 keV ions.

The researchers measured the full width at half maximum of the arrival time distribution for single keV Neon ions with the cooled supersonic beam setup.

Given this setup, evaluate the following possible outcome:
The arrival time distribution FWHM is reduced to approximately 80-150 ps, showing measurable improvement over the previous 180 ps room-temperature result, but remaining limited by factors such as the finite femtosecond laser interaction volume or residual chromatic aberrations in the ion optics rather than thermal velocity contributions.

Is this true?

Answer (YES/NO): NO